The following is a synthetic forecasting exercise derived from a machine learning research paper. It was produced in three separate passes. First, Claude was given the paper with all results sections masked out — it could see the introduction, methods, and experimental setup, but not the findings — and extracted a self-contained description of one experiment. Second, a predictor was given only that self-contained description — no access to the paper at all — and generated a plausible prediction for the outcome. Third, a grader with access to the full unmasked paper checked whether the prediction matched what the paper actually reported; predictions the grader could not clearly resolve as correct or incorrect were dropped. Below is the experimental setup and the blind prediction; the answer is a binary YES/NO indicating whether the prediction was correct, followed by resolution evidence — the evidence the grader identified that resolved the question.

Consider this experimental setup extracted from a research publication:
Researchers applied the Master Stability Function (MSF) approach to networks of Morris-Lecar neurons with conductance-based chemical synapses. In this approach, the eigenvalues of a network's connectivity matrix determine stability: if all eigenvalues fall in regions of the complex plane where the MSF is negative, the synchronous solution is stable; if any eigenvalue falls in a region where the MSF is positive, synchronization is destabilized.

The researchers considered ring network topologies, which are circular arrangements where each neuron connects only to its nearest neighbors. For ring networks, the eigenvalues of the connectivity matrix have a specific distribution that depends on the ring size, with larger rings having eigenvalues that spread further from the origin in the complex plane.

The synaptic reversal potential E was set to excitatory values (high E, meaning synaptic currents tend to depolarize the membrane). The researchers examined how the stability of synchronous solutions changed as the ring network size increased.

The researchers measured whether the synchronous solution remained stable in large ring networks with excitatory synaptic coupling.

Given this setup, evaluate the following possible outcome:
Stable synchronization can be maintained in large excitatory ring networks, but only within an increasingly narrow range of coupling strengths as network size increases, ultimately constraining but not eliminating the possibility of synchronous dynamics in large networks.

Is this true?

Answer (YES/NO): NO